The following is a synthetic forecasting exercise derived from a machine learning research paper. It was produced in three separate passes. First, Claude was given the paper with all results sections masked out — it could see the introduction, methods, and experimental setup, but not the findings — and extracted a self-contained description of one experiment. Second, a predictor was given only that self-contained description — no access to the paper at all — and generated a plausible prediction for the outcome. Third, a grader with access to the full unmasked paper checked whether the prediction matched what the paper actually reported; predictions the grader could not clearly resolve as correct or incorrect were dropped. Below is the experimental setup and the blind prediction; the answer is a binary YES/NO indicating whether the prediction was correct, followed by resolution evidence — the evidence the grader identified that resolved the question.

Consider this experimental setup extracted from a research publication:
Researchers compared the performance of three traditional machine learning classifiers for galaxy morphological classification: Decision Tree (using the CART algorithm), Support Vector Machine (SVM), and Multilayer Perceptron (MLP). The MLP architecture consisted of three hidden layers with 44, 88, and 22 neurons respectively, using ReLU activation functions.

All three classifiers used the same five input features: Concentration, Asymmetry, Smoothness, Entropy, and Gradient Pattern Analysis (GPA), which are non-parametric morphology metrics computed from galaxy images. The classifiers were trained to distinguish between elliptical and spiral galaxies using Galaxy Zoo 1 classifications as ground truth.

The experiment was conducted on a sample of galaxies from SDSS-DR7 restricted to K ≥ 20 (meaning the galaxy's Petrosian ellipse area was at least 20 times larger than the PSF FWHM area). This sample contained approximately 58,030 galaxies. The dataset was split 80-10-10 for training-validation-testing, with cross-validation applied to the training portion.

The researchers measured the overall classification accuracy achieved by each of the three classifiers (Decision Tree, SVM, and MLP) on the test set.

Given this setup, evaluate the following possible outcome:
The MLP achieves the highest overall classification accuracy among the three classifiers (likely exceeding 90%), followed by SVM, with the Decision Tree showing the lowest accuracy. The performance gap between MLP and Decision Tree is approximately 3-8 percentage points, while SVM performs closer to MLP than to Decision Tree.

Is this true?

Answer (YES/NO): NO